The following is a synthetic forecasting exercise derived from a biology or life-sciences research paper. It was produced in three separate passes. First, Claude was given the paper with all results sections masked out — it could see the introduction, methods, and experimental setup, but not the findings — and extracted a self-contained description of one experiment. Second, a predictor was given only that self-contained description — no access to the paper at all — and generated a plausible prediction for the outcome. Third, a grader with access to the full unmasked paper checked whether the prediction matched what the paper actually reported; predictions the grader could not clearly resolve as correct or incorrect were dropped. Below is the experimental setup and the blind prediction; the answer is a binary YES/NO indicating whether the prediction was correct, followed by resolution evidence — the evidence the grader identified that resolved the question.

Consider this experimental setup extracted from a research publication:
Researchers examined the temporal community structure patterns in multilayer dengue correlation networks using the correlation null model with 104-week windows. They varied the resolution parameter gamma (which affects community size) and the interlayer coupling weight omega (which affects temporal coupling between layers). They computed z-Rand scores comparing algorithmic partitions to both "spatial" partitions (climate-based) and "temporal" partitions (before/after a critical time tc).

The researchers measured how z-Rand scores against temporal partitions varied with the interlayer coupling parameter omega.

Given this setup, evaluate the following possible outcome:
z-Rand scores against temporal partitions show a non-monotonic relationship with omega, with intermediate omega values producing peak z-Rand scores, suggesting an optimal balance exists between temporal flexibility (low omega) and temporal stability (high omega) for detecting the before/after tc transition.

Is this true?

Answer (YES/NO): NO